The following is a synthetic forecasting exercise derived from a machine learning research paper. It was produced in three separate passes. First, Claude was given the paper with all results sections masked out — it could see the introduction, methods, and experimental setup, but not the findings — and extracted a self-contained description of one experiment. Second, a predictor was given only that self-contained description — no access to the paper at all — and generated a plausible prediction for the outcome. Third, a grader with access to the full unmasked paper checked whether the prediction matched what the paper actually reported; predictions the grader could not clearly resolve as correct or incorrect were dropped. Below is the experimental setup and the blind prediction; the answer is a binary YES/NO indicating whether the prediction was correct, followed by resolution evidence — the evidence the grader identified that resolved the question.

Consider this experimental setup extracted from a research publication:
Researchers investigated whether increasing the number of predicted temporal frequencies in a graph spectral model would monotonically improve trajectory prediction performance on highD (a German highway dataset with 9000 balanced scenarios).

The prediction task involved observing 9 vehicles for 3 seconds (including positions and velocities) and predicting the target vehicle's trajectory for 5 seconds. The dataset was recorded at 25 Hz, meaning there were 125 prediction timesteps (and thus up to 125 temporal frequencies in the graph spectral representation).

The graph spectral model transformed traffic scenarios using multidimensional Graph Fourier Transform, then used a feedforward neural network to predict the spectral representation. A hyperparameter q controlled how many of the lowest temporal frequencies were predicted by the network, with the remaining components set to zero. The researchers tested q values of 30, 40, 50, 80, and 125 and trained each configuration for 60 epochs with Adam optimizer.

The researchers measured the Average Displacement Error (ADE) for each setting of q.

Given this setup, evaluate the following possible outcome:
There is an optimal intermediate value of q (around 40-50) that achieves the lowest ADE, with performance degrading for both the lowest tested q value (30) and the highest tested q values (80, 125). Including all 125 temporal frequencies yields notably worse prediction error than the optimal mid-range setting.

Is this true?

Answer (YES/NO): NO